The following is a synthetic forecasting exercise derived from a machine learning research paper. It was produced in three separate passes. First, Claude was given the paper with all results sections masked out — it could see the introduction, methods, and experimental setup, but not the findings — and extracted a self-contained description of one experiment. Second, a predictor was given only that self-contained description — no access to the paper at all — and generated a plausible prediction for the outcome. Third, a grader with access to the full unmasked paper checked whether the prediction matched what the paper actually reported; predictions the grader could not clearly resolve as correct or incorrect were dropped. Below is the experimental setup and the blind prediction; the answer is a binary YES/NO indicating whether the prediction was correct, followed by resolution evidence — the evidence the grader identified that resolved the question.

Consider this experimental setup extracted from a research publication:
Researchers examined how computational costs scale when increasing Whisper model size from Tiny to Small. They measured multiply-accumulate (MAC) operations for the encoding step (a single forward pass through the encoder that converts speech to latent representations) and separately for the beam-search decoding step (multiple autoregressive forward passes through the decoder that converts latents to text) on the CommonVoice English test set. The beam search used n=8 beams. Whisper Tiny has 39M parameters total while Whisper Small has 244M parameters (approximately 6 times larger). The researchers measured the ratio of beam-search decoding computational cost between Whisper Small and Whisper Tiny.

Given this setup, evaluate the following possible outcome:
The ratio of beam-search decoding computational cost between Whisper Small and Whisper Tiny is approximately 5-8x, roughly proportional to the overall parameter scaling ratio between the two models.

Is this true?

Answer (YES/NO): NO